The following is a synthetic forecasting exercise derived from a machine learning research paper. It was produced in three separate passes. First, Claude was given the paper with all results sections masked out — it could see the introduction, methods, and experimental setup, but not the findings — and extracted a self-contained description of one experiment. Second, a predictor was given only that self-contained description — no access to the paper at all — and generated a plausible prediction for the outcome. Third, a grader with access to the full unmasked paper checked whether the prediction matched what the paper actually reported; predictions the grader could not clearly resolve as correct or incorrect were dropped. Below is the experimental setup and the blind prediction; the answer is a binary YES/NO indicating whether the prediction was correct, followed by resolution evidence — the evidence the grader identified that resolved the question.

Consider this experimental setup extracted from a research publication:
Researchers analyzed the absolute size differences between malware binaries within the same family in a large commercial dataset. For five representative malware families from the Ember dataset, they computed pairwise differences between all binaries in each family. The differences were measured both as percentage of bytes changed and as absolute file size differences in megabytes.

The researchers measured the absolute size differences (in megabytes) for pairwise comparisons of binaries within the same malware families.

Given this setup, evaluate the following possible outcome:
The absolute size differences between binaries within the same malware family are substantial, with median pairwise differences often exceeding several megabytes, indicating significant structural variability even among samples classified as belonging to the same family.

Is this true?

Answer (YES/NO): NO